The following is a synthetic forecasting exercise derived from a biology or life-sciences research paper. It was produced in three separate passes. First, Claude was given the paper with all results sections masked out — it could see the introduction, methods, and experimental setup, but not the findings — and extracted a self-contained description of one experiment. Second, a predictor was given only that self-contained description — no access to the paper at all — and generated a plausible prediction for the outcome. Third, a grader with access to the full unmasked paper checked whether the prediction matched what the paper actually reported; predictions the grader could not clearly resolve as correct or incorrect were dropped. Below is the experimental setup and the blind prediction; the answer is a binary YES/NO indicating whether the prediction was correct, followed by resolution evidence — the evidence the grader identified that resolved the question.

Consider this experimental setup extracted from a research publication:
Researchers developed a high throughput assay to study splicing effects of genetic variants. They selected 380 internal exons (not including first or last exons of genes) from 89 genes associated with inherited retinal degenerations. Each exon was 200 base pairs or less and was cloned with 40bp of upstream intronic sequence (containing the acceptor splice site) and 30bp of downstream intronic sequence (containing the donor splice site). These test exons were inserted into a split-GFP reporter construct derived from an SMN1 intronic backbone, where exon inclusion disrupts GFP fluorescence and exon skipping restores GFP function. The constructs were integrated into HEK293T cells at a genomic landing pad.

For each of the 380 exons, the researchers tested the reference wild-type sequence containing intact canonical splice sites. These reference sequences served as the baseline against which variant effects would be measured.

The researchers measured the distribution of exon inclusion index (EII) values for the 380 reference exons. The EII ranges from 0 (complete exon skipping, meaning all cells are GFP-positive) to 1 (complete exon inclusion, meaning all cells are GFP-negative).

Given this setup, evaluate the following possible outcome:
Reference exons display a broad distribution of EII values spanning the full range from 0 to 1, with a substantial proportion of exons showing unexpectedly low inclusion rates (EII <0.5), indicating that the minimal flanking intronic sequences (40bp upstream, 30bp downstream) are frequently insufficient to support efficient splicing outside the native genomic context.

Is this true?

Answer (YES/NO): NO